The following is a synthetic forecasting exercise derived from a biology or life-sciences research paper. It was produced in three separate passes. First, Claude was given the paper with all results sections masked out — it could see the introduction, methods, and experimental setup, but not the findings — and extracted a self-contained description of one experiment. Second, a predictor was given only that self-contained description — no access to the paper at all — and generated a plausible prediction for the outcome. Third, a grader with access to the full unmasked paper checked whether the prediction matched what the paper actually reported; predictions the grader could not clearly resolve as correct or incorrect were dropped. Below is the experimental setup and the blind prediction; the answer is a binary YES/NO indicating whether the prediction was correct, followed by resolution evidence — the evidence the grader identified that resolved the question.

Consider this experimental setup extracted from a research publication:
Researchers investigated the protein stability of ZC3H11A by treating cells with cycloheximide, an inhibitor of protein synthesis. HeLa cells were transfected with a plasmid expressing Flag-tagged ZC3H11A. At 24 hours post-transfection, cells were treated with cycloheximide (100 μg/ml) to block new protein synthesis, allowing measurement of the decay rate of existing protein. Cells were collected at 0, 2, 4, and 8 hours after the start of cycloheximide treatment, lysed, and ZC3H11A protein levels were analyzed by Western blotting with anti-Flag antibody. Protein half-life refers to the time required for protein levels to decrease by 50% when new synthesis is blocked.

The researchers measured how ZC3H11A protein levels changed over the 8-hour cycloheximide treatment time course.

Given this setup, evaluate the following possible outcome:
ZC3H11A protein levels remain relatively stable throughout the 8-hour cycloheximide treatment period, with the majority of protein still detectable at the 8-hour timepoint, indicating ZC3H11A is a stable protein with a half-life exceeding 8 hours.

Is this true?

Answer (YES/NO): NO